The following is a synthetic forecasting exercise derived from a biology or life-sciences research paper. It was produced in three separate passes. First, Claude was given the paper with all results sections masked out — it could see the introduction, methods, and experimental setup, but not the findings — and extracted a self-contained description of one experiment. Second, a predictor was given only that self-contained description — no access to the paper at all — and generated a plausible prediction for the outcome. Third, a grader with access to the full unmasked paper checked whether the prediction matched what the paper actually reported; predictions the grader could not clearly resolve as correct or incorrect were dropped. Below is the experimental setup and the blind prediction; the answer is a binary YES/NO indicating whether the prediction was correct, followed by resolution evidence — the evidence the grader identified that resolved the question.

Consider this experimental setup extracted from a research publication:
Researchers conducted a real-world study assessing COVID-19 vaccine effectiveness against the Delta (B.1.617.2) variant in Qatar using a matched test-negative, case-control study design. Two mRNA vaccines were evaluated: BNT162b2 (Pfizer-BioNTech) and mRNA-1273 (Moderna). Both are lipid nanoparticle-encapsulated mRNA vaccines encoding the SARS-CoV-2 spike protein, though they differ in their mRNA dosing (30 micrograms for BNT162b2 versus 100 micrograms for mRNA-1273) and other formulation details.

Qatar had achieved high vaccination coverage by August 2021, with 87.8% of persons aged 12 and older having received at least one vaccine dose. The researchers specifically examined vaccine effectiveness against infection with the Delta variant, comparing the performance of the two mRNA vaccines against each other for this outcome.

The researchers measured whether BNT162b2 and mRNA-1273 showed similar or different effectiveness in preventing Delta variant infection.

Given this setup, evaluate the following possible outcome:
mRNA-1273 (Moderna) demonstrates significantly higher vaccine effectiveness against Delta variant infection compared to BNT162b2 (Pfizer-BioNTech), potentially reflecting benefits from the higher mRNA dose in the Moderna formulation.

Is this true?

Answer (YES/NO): YES